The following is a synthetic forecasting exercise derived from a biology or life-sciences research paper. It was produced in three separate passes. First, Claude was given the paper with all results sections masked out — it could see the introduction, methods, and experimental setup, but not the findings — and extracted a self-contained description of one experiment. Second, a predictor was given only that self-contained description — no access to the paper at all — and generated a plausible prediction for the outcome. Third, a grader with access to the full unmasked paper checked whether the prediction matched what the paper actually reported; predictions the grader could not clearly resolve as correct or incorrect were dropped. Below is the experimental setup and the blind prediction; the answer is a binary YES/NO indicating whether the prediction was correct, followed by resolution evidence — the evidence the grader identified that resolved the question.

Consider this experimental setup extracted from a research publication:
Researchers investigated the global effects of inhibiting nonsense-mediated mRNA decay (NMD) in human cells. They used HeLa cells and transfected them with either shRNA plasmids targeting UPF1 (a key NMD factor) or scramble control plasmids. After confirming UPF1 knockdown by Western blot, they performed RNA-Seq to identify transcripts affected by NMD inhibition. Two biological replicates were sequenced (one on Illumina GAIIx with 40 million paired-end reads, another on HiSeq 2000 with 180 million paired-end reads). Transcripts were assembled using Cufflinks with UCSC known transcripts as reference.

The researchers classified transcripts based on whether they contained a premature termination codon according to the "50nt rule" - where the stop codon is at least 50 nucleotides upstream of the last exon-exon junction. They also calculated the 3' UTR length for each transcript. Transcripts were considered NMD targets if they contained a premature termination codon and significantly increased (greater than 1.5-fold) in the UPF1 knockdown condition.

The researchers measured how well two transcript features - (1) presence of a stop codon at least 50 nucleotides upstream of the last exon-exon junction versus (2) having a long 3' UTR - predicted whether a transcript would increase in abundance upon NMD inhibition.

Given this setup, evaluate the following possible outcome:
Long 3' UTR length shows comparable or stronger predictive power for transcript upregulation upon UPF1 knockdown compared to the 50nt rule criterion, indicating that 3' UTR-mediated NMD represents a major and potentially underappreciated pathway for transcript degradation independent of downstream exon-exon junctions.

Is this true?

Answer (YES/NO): NO